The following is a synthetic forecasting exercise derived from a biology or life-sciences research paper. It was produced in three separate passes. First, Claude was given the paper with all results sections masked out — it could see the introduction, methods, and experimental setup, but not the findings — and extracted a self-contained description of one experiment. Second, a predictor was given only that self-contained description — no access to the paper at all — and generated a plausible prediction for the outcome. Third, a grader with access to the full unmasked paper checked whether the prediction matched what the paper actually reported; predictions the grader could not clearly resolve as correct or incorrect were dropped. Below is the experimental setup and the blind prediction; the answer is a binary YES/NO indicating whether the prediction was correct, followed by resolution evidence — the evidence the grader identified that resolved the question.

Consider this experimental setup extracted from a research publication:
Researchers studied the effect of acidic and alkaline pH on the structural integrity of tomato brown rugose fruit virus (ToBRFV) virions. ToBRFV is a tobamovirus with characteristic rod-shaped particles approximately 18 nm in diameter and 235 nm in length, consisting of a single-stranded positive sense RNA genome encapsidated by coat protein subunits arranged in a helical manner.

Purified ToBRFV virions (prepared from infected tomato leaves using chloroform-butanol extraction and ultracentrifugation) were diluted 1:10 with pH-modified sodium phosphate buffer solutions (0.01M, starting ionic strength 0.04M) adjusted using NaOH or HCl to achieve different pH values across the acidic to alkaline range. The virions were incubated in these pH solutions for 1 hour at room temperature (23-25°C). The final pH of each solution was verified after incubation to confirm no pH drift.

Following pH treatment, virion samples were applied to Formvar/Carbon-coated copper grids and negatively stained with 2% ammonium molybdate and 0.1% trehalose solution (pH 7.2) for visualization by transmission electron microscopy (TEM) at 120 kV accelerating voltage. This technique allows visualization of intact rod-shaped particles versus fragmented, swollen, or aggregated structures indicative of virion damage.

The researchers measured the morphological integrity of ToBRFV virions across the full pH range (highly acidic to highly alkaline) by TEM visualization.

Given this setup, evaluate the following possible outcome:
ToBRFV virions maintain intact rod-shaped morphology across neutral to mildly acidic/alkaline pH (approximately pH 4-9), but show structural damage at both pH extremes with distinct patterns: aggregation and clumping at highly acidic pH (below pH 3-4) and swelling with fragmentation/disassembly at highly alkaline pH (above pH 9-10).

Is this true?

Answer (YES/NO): NO